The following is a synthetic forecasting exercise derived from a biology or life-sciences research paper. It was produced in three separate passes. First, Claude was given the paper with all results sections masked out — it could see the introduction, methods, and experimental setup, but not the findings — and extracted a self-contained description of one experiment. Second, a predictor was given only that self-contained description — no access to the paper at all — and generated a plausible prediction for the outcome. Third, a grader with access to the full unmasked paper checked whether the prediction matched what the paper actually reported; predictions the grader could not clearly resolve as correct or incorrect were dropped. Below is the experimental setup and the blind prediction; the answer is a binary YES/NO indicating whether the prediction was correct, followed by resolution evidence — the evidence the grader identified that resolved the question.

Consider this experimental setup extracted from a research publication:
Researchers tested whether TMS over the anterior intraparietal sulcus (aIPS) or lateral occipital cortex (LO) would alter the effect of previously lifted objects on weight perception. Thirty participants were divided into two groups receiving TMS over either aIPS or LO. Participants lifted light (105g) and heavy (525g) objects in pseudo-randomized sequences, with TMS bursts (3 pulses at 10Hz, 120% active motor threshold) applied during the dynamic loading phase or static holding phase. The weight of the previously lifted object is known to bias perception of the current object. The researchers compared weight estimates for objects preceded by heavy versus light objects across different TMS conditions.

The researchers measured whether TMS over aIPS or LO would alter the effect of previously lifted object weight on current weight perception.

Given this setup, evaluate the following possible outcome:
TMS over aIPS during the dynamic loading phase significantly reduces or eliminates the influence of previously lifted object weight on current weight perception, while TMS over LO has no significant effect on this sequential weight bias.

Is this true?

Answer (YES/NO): NO